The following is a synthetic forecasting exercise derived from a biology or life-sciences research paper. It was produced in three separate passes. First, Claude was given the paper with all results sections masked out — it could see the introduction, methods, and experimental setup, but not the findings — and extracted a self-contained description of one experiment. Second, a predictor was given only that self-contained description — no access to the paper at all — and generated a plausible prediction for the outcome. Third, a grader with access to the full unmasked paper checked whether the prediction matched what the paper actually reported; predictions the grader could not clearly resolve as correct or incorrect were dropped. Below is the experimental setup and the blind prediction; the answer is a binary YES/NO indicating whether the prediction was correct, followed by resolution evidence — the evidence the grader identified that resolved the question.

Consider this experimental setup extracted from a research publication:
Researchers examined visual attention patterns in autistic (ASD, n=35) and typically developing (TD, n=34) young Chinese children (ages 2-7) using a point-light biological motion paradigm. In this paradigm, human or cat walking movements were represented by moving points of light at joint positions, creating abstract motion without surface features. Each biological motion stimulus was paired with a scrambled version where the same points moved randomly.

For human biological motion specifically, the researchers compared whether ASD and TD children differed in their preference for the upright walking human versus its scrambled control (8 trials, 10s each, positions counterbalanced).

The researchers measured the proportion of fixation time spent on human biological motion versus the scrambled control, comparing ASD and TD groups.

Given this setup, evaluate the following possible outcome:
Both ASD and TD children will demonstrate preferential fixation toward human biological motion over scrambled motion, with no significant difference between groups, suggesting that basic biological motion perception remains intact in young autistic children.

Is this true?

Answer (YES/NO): YES